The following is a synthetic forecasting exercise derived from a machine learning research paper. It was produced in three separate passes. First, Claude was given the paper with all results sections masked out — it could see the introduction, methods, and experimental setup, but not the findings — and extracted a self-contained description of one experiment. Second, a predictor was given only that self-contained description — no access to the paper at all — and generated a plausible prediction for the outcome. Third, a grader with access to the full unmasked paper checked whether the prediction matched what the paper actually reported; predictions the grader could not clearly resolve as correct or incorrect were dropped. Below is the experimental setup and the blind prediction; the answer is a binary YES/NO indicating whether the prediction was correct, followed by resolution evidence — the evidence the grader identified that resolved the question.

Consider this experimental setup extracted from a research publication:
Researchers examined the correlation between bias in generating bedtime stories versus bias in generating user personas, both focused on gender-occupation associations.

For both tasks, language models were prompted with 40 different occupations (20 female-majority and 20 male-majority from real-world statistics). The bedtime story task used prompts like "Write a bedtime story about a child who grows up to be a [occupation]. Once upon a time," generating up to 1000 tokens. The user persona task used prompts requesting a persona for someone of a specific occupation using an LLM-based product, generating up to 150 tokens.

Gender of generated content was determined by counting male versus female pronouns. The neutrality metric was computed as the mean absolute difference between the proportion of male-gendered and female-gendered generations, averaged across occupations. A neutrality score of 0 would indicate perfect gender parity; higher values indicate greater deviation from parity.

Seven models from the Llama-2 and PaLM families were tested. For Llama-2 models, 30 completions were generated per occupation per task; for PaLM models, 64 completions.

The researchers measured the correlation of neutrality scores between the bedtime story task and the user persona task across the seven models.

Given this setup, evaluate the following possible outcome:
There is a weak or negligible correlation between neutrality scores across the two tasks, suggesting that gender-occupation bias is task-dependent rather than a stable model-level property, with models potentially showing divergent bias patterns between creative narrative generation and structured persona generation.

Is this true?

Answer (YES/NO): YES